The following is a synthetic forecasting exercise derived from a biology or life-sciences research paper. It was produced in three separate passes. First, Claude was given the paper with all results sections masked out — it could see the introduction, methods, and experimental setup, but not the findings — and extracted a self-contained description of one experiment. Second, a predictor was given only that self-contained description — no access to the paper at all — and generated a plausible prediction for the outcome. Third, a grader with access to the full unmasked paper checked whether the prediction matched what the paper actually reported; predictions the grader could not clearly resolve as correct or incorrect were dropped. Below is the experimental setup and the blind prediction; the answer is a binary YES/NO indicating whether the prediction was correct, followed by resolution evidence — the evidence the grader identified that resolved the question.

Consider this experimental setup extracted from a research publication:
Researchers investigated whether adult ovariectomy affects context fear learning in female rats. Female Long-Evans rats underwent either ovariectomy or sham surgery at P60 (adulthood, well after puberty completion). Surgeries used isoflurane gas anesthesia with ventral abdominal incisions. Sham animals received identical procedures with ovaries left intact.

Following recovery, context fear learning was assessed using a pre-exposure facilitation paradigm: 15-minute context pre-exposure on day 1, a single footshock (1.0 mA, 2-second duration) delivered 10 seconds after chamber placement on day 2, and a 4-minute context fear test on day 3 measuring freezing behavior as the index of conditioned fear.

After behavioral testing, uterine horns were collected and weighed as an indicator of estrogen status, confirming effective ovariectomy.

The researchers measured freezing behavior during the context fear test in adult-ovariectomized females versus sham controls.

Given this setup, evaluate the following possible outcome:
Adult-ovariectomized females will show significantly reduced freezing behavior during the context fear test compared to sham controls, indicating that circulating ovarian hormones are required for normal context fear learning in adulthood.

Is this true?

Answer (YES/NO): NO